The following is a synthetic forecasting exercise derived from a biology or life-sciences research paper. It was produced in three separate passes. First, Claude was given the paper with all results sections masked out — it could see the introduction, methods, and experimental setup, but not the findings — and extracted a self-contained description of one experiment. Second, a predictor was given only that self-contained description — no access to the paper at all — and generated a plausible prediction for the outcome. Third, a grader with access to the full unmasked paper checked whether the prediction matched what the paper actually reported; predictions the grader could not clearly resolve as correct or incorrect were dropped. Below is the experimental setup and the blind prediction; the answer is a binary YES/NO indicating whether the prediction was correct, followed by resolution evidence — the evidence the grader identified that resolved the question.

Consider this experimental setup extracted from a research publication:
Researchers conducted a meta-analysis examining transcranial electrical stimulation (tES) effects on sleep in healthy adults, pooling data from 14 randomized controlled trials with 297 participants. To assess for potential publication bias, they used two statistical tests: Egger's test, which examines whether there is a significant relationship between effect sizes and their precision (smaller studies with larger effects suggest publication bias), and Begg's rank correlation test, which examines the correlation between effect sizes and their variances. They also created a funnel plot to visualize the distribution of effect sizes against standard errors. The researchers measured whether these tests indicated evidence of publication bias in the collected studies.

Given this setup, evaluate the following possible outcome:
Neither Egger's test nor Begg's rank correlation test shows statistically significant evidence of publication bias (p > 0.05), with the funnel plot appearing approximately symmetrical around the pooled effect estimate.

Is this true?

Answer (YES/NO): NO